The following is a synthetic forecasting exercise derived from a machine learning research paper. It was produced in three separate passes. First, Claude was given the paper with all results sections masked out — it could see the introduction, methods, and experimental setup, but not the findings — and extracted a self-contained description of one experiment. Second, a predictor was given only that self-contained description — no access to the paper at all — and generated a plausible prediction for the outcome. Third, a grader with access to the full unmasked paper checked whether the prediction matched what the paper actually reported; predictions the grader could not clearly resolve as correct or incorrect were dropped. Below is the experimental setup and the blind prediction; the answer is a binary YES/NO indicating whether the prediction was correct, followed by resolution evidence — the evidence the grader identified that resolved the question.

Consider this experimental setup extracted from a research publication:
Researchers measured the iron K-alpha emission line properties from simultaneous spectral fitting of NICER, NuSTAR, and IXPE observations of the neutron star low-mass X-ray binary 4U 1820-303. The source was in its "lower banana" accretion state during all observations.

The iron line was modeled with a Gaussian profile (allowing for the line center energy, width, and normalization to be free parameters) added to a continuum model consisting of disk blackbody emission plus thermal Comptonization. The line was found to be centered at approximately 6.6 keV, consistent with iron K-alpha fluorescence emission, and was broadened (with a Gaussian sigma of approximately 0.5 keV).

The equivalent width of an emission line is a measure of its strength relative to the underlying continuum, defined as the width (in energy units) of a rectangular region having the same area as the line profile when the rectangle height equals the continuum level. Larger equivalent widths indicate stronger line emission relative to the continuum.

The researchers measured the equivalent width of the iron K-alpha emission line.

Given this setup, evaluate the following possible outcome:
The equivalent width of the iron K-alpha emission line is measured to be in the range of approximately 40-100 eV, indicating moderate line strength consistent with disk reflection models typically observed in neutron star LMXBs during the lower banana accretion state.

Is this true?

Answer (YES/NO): NO